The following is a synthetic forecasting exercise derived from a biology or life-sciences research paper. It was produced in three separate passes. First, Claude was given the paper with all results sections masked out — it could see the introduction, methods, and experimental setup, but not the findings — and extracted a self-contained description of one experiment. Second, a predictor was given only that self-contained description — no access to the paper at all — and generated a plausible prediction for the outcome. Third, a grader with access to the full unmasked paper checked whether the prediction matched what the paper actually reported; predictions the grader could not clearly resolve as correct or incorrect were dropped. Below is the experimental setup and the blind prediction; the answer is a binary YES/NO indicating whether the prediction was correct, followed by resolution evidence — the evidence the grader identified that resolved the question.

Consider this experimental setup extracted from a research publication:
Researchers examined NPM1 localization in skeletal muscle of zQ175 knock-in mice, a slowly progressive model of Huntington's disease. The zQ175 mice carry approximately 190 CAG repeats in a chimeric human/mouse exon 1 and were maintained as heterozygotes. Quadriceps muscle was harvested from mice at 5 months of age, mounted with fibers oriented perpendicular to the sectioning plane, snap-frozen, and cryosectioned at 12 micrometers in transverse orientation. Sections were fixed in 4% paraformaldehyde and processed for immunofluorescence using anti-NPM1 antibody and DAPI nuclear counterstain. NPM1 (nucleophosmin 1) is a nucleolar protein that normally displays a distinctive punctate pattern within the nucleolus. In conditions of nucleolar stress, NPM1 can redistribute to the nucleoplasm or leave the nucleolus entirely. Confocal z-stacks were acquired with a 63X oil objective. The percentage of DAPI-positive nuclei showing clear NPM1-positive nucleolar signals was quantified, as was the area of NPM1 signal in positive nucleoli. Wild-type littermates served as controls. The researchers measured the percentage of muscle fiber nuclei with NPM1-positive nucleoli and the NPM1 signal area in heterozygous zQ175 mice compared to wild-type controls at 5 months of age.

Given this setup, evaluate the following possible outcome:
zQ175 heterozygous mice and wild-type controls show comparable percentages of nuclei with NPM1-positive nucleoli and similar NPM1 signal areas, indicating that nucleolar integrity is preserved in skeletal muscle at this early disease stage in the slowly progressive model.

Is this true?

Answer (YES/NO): YES